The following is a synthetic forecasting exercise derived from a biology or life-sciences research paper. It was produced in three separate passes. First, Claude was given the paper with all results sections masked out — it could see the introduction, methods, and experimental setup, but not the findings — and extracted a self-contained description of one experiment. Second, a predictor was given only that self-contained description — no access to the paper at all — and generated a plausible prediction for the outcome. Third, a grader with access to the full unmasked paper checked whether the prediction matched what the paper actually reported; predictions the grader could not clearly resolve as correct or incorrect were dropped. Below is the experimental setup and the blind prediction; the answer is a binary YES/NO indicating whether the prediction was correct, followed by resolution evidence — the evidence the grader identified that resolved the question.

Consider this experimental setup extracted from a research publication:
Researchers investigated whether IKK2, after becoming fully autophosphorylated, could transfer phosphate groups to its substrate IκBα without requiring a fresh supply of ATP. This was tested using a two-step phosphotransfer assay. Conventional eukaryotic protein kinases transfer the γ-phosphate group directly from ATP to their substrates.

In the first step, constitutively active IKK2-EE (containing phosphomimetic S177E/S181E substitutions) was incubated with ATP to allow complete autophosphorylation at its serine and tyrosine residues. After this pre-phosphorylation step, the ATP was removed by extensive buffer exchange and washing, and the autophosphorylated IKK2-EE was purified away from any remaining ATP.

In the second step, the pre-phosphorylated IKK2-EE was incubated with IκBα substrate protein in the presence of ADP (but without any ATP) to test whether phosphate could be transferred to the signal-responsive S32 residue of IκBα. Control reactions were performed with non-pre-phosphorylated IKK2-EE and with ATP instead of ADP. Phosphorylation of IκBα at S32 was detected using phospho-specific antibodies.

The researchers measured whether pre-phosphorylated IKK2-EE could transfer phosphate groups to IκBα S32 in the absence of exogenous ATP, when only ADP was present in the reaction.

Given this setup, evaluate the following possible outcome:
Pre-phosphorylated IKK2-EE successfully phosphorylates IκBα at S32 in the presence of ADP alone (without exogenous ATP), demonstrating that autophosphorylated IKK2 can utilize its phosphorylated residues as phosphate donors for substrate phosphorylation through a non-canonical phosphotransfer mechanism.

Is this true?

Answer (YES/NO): YES